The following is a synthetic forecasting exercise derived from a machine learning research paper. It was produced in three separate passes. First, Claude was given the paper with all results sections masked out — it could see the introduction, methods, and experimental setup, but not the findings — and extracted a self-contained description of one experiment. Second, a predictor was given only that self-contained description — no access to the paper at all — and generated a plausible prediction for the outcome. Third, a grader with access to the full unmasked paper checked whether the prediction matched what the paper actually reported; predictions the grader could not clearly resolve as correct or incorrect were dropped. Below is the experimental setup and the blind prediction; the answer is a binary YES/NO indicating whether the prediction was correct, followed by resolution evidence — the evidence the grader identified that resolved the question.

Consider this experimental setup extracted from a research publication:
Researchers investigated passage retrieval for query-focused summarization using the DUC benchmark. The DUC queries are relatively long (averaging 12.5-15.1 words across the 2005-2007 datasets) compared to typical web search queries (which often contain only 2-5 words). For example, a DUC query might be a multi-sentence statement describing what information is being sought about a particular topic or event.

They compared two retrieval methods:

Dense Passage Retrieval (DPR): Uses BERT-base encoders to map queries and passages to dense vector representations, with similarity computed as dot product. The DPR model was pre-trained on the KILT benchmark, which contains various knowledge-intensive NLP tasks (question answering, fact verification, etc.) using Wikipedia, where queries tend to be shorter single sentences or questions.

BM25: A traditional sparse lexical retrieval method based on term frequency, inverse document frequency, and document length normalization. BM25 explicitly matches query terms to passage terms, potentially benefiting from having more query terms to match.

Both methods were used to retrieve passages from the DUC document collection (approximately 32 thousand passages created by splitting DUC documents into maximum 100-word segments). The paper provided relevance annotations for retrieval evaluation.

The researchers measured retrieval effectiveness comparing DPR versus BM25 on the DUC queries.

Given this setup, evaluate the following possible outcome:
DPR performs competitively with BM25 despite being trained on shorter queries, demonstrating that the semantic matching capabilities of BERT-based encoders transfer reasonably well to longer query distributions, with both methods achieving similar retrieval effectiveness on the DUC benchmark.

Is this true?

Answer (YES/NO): NO